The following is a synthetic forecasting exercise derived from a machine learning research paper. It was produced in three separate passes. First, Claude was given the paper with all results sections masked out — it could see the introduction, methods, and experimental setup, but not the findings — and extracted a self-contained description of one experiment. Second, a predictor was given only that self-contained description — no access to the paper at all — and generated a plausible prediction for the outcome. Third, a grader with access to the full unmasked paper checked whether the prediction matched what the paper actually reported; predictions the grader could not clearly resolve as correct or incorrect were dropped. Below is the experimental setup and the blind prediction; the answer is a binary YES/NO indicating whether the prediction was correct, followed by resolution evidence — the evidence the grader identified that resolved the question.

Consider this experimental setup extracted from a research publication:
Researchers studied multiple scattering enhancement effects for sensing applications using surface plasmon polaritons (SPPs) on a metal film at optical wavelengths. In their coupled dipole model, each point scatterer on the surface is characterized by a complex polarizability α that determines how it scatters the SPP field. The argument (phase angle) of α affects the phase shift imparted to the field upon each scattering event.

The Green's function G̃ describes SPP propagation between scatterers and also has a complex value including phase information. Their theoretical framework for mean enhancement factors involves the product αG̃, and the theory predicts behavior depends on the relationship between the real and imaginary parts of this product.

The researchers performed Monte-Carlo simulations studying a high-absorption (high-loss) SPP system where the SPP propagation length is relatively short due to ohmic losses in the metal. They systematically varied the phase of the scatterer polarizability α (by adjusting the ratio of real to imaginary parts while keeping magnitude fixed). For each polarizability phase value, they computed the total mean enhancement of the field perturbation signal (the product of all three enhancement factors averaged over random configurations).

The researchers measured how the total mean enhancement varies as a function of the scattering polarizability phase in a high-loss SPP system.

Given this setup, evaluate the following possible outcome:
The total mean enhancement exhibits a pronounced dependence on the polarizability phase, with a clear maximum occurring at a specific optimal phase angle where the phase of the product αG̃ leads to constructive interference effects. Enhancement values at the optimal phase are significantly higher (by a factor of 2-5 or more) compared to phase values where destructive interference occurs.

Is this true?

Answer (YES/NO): YES